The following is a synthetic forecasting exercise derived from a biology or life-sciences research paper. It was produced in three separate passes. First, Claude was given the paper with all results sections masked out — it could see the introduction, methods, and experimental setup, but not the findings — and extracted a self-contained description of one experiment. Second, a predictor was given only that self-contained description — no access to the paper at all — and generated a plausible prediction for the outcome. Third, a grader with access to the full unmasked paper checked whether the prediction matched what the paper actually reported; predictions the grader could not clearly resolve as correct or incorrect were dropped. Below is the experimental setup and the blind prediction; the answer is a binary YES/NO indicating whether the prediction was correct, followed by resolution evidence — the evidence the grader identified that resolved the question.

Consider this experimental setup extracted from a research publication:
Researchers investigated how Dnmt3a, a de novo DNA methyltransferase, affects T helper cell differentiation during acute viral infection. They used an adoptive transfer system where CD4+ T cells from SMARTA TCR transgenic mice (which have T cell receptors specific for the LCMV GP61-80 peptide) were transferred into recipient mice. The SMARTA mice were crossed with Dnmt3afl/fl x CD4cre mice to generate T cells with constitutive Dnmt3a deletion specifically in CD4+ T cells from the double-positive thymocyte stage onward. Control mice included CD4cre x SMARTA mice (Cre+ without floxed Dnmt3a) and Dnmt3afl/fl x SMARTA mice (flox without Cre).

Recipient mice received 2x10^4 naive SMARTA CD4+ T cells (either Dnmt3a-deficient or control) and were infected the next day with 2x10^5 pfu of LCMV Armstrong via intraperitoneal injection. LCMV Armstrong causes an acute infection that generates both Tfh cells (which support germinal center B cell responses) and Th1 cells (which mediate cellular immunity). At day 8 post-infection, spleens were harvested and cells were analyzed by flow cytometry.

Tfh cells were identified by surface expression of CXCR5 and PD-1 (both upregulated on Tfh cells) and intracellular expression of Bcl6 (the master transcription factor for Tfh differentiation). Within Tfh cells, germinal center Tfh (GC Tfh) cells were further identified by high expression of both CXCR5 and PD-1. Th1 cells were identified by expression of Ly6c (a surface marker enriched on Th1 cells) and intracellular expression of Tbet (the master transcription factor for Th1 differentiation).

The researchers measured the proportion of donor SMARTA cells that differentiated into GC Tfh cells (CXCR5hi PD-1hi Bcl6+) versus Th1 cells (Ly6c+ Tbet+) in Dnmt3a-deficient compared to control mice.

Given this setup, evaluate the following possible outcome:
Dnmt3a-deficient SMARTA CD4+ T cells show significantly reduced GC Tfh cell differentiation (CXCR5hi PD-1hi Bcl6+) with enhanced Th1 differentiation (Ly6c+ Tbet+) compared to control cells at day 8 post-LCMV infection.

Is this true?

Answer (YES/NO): NO